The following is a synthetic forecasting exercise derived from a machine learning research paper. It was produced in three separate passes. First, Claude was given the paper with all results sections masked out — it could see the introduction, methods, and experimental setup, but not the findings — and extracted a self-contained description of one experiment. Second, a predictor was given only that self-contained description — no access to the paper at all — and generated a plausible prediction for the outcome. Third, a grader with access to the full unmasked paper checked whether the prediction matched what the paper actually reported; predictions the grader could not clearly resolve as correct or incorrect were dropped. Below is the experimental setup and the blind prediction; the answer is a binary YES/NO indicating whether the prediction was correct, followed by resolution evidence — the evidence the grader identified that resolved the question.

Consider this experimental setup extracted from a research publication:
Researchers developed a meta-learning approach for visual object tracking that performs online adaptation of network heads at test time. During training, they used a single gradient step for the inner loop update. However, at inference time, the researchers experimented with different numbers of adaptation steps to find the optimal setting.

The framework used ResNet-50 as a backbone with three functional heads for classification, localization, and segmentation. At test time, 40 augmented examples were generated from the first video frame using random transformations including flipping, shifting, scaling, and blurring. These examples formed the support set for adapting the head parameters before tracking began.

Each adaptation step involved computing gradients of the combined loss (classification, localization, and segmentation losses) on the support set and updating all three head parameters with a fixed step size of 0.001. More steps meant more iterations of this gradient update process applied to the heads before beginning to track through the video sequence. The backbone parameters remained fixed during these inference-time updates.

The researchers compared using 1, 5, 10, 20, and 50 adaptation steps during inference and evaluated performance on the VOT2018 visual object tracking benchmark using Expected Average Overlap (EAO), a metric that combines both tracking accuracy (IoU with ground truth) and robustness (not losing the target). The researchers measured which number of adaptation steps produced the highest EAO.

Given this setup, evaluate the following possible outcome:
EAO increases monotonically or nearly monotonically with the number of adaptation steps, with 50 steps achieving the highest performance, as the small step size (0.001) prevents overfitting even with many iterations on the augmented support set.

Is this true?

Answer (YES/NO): NO